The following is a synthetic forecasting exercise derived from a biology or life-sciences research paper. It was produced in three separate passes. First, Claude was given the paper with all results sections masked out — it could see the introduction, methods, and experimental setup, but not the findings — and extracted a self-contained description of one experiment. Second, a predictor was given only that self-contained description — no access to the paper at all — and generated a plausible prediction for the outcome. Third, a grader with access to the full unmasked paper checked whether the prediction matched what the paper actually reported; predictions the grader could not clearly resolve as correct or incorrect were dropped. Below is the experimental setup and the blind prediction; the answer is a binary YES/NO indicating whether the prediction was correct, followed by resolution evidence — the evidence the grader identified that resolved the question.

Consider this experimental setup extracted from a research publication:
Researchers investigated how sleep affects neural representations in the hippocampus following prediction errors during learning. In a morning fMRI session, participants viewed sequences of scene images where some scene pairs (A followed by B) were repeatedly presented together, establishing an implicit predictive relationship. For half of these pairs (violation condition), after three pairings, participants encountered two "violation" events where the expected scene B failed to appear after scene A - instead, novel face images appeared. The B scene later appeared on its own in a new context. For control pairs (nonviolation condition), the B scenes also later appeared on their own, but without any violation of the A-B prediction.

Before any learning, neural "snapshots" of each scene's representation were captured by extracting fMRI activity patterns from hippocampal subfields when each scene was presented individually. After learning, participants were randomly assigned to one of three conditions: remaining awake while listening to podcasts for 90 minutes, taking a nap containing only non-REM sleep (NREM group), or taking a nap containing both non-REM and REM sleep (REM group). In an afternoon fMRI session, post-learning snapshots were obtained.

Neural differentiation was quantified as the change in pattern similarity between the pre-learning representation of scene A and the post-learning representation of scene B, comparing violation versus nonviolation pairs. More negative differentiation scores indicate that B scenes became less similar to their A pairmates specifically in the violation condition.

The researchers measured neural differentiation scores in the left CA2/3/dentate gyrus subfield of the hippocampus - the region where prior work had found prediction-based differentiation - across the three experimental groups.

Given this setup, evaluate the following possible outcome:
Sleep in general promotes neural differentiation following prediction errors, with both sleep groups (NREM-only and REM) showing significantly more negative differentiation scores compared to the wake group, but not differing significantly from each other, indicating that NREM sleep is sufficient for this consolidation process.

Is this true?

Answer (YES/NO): NO